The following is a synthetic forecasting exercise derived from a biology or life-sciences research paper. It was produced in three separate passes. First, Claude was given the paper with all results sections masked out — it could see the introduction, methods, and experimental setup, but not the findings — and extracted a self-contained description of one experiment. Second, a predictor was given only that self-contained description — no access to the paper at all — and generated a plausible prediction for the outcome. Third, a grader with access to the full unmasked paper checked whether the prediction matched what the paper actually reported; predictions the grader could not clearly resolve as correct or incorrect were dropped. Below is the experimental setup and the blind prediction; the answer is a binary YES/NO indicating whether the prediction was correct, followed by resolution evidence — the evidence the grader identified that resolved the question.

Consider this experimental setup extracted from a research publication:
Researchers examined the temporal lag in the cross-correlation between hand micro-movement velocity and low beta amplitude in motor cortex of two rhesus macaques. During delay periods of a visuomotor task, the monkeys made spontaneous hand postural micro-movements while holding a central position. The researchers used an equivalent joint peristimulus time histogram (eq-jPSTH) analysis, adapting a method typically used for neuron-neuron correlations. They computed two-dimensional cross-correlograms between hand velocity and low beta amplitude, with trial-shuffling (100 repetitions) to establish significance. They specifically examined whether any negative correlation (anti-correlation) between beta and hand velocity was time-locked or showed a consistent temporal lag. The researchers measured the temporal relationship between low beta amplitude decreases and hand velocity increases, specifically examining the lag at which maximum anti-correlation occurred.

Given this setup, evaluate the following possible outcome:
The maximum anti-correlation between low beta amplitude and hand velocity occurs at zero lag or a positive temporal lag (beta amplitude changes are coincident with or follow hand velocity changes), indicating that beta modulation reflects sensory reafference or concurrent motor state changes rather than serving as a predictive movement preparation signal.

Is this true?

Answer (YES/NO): NO